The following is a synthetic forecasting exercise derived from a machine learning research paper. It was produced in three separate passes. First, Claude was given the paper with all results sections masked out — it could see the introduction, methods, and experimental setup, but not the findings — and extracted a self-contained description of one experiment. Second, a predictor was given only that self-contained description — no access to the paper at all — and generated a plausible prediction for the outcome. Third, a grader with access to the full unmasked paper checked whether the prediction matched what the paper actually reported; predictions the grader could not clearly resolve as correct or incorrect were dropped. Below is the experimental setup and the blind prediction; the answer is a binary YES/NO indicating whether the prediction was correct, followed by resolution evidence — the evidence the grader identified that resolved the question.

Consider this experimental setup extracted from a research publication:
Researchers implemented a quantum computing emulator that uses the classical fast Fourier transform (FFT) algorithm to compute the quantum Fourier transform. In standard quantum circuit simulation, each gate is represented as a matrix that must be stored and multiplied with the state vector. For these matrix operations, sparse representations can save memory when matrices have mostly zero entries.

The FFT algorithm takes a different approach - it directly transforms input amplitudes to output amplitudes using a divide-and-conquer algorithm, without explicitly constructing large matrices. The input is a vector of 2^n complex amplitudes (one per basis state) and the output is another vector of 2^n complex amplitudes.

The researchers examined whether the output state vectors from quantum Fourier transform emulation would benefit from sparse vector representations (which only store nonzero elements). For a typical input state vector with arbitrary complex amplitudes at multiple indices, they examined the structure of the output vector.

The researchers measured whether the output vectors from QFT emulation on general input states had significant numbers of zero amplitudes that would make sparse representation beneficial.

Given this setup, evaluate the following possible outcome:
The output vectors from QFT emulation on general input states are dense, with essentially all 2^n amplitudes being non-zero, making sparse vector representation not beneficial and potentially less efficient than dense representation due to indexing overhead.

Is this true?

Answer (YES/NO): YES